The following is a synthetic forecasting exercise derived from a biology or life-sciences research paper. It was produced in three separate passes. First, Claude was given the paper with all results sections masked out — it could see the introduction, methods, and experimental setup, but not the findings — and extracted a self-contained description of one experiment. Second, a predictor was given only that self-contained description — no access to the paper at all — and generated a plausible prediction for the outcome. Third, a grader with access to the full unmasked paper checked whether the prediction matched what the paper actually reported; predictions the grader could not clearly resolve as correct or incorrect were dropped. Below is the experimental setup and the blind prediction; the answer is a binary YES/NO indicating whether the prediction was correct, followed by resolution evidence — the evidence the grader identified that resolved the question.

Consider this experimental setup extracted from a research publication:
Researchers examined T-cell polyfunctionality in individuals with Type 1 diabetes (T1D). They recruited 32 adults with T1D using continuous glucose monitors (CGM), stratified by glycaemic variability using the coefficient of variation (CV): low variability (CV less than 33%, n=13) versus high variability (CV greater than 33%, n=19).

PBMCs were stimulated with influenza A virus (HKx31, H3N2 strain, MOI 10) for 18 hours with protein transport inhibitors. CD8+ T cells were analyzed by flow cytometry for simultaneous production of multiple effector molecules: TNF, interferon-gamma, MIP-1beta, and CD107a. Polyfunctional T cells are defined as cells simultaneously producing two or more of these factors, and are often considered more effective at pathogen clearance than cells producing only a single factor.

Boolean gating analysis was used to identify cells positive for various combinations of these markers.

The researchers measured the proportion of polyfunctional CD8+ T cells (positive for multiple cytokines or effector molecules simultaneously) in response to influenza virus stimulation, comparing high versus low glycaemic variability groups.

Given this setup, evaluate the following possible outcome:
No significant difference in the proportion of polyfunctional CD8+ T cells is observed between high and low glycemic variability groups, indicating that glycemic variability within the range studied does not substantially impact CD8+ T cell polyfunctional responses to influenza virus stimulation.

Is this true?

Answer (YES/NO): NO